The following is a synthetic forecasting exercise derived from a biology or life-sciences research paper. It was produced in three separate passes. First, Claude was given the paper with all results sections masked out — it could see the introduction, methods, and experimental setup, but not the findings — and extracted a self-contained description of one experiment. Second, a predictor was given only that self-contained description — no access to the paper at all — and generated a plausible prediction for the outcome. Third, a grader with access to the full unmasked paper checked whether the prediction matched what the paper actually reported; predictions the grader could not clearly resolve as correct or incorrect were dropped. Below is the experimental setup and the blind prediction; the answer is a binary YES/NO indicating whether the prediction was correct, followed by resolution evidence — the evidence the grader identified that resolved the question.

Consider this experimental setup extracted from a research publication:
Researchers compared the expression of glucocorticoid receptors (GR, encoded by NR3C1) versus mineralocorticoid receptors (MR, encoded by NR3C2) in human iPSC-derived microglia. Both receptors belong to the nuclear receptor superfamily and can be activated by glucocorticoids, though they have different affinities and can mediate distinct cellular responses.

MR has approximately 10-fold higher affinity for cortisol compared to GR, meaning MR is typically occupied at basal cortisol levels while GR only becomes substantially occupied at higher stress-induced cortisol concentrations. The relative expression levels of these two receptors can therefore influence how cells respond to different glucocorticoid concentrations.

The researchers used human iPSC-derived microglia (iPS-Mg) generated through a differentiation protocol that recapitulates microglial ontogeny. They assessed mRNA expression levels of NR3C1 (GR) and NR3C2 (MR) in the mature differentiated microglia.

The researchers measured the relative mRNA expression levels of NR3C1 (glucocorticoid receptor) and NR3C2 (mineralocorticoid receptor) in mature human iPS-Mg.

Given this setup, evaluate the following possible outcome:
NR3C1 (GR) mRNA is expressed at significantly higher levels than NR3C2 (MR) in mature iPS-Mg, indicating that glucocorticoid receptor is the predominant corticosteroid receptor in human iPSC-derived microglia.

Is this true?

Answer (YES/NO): YES